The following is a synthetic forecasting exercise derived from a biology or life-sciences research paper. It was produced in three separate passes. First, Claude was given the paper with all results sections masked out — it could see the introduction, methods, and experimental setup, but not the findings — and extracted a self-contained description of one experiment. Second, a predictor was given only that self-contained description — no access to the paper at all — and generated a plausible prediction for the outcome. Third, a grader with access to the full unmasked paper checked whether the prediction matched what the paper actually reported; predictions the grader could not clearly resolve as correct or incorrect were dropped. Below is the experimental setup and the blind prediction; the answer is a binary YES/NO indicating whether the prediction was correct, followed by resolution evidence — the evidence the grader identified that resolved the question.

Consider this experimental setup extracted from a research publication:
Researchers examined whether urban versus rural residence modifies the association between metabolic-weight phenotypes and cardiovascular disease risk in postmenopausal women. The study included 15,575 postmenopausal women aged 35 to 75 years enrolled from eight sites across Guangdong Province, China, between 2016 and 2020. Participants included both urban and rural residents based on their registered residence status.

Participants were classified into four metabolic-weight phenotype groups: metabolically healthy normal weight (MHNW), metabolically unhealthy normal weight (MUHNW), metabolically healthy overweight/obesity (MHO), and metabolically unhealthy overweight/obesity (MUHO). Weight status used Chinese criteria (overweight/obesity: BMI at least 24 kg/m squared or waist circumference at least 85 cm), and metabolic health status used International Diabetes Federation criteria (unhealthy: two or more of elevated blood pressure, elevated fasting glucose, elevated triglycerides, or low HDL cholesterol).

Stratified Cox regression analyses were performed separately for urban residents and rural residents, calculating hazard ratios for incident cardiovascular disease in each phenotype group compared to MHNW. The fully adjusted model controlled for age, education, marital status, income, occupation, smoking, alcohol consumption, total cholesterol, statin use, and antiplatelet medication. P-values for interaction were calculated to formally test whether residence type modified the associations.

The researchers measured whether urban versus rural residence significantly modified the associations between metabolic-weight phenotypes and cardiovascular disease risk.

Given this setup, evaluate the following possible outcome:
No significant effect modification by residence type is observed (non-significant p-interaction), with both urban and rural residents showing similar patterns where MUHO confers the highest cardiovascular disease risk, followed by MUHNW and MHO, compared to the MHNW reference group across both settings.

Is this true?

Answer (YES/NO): YES